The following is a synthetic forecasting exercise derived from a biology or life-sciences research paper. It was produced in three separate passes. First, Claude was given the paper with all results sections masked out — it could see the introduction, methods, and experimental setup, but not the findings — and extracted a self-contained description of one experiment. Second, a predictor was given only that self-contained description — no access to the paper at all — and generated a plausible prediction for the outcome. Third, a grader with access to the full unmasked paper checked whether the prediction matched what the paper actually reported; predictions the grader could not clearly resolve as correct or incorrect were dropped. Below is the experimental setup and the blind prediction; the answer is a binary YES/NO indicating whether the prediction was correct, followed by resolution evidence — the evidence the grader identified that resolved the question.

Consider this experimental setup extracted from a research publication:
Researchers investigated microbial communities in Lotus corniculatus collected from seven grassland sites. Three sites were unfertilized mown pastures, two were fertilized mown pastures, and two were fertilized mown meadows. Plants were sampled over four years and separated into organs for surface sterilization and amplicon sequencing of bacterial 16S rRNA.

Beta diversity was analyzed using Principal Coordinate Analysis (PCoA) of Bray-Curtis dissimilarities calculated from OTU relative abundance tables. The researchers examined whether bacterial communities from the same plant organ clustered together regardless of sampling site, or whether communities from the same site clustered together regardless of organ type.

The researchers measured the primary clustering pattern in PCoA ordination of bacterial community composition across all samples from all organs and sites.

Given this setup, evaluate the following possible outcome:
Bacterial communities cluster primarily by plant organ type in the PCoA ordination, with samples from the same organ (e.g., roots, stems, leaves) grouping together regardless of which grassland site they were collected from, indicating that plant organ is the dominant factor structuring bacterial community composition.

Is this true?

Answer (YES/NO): YES